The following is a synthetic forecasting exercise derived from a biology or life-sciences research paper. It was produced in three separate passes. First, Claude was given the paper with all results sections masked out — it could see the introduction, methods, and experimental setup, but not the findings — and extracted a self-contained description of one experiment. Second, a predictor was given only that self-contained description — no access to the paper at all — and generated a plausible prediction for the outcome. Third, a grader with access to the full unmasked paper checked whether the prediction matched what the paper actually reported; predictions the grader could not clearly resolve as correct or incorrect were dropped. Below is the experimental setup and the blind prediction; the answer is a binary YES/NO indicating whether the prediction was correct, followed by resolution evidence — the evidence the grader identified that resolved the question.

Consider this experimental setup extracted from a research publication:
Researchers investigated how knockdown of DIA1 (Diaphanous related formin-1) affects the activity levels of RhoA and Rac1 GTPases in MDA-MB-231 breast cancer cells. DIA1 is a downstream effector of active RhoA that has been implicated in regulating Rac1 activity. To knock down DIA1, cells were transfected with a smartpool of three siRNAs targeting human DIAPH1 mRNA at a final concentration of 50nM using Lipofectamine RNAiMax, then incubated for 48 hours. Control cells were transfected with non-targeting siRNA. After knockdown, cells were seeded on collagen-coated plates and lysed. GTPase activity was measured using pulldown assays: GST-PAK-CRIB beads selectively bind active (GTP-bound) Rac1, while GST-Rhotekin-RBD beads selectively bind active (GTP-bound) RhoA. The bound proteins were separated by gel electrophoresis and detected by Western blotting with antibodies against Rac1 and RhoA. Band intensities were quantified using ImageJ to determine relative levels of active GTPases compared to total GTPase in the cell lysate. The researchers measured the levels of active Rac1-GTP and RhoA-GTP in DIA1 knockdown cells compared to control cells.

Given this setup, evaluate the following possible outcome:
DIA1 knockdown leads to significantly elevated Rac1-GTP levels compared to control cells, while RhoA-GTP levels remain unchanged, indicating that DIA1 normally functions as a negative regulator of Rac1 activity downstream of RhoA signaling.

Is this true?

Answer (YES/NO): NO